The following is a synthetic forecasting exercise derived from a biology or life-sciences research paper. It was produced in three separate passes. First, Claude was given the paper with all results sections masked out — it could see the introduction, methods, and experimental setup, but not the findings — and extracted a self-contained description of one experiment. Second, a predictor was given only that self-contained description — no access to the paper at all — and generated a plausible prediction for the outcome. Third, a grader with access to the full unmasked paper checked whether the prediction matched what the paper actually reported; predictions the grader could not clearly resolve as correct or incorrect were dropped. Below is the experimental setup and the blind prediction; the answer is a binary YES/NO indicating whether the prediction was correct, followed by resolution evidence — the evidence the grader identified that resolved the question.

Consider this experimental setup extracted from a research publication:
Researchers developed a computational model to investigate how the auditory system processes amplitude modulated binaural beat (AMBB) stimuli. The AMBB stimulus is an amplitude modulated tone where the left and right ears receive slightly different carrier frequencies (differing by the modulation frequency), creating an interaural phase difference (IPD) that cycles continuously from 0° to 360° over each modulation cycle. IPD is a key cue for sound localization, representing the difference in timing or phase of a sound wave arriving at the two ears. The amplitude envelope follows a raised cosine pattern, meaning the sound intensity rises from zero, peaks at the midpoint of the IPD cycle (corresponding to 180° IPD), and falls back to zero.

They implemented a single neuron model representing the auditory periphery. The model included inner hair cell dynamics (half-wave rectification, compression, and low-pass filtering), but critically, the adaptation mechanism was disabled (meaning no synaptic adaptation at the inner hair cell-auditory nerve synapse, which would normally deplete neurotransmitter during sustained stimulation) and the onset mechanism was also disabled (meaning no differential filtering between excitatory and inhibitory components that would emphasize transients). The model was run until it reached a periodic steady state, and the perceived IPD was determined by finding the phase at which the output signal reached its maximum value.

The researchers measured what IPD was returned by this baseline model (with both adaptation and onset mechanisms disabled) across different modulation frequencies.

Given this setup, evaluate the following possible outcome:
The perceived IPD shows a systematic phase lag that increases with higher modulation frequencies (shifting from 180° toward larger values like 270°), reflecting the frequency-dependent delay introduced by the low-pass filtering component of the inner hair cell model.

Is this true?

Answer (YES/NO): NO